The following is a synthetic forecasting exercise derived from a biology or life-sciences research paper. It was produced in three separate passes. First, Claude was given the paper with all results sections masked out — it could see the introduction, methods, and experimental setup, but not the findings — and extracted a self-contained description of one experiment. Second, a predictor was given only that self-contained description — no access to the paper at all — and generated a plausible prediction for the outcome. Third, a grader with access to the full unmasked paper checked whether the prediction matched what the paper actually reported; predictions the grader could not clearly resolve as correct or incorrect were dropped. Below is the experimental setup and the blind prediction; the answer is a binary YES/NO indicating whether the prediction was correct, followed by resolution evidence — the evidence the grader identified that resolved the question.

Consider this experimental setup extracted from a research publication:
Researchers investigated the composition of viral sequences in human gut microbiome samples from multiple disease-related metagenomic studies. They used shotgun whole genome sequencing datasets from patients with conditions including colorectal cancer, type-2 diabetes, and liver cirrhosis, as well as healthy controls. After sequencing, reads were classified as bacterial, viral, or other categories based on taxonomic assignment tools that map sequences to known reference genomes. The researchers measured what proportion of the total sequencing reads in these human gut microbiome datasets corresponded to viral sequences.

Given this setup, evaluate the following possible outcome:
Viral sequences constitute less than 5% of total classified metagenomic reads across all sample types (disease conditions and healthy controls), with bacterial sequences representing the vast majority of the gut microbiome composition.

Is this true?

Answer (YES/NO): YES